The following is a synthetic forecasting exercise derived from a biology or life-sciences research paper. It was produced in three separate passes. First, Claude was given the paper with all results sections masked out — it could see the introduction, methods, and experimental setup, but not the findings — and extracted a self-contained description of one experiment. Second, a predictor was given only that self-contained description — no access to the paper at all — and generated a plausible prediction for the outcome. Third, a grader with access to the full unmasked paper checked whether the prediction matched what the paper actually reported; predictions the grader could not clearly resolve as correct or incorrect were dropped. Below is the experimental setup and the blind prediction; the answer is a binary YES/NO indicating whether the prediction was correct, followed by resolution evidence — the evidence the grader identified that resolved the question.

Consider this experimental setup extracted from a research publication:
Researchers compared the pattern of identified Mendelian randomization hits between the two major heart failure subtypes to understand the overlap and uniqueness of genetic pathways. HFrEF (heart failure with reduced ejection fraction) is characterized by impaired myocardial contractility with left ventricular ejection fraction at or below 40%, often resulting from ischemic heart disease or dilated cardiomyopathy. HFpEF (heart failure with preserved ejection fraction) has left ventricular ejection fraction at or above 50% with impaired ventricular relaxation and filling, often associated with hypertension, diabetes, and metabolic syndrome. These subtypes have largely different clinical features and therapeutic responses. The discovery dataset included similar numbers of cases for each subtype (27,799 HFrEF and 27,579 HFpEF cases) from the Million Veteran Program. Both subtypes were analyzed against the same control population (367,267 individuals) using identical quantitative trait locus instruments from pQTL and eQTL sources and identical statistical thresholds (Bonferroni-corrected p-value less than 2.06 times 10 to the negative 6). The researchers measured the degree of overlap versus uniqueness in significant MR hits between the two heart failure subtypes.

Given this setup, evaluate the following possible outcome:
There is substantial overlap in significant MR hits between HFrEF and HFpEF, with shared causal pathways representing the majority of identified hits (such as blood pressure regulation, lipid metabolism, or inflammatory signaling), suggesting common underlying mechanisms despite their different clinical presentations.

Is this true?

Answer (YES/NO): NO